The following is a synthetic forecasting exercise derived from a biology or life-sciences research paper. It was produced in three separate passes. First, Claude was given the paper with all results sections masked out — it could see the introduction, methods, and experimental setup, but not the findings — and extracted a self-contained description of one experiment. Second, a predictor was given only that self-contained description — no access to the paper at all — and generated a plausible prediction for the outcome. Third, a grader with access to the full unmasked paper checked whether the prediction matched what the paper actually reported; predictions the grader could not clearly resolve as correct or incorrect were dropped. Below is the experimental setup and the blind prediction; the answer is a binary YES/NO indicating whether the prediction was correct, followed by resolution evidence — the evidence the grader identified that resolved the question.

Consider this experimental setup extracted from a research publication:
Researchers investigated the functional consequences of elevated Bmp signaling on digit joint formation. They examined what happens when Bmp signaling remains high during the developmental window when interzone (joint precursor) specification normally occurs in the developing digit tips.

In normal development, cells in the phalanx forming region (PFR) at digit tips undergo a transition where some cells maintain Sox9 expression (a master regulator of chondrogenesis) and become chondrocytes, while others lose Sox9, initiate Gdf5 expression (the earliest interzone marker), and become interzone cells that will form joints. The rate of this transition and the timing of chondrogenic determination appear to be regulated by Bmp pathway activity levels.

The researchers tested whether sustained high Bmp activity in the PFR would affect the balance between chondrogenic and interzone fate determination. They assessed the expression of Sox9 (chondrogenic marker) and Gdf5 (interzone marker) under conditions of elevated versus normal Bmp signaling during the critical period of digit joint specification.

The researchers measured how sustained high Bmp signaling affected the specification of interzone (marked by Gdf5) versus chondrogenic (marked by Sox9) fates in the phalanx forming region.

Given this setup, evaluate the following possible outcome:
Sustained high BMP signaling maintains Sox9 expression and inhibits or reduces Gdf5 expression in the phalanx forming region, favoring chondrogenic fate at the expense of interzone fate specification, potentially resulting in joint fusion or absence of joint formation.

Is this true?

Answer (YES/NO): YES